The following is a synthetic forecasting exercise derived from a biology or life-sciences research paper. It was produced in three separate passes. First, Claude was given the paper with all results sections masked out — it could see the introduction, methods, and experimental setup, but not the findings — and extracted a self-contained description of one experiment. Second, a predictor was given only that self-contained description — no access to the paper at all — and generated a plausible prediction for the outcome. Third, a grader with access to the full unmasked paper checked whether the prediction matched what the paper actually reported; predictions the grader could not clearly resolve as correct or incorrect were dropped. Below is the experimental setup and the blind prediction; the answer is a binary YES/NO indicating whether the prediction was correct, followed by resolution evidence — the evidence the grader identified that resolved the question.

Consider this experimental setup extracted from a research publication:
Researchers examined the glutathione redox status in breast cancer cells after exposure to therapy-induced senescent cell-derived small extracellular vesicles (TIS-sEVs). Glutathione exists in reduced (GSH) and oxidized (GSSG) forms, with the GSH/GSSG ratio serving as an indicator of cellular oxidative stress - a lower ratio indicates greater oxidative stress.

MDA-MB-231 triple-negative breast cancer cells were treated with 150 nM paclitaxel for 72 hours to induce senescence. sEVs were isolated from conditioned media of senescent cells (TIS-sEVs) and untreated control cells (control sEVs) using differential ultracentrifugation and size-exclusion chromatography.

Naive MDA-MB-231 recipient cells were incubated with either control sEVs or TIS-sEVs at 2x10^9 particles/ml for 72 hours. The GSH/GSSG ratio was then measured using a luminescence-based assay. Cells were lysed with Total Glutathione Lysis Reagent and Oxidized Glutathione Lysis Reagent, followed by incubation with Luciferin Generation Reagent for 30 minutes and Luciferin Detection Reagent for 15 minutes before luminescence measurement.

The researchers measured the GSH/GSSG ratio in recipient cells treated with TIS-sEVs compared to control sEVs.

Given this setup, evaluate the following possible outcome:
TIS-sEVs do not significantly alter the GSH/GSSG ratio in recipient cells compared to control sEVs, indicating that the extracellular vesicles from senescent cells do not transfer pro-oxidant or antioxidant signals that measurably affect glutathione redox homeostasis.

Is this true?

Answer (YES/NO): NO